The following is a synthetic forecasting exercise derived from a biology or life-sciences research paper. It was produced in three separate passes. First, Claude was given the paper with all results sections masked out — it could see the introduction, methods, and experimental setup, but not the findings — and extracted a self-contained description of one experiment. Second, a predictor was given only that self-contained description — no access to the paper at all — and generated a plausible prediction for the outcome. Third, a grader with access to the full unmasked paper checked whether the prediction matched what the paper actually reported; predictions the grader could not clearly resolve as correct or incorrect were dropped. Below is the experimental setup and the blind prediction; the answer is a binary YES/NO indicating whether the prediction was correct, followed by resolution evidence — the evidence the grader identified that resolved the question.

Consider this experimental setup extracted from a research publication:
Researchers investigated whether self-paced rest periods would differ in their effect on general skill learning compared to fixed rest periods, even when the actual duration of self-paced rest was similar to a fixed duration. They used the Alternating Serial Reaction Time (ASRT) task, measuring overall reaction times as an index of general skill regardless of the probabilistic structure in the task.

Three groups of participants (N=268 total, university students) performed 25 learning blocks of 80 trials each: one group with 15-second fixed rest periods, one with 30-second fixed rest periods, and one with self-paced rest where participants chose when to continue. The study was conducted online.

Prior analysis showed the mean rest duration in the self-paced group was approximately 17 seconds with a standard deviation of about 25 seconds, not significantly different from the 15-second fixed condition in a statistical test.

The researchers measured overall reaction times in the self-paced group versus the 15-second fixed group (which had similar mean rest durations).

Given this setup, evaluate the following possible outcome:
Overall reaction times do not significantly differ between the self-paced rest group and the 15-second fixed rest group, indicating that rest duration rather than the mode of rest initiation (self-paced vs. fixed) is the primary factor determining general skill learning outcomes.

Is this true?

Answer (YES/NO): NO